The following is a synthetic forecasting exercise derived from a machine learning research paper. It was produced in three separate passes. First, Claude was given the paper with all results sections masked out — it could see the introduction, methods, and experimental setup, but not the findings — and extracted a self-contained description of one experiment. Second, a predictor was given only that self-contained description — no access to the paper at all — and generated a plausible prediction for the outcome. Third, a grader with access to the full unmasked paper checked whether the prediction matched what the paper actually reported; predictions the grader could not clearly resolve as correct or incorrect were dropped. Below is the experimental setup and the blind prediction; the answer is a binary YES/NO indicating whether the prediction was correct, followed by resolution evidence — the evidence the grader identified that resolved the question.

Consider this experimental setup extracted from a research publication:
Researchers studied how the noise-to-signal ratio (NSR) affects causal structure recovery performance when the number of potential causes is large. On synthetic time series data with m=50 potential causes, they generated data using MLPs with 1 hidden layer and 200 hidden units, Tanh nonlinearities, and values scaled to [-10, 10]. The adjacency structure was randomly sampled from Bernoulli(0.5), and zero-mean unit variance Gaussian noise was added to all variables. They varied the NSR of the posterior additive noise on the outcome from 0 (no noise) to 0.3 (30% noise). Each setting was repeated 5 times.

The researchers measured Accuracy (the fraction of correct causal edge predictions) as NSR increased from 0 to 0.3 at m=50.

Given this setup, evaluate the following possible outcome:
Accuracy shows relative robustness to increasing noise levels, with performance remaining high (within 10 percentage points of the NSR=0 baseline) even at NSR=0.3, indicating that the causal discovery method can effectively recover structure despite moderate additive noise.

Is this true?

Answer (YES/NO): YES